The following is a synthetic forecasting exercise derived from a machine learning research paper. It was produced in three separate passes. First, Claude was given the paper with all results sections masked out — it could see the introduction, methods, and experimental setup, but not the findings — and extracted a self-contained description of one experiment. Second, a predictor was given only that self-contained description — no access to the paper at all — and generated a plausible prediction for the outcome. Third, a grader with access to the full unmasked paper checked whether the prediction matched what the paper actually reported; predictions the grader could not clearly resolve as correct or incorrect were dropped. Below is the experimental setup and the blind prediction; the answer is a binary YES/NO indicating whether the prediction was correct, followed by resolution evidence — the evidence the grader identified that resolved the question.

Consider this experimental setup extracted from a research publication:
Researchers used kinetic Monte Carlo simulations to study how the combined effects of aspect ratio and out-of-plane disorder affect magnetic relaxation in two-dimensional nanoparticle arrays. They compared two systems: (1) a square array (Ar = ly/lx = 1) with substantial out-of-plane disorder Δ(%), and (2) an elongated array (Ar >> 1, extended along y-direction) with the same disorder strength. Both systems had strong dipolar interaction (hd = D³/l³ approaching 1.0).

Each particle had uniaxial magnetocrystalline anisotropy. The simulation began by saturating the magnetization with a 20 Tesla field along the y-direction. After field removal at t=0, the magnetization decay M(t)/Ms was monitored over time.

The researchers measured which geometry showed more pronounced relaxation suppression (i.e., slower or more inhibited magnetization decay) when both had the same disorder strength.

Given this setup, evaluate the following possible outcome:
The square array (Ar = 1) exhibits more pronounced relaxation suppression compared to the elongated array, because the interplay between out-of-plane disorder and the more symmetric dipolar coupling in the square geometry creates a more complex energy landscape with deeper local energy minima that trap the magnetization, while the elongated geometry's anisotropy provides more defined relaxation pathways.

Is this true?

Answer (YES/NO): NO